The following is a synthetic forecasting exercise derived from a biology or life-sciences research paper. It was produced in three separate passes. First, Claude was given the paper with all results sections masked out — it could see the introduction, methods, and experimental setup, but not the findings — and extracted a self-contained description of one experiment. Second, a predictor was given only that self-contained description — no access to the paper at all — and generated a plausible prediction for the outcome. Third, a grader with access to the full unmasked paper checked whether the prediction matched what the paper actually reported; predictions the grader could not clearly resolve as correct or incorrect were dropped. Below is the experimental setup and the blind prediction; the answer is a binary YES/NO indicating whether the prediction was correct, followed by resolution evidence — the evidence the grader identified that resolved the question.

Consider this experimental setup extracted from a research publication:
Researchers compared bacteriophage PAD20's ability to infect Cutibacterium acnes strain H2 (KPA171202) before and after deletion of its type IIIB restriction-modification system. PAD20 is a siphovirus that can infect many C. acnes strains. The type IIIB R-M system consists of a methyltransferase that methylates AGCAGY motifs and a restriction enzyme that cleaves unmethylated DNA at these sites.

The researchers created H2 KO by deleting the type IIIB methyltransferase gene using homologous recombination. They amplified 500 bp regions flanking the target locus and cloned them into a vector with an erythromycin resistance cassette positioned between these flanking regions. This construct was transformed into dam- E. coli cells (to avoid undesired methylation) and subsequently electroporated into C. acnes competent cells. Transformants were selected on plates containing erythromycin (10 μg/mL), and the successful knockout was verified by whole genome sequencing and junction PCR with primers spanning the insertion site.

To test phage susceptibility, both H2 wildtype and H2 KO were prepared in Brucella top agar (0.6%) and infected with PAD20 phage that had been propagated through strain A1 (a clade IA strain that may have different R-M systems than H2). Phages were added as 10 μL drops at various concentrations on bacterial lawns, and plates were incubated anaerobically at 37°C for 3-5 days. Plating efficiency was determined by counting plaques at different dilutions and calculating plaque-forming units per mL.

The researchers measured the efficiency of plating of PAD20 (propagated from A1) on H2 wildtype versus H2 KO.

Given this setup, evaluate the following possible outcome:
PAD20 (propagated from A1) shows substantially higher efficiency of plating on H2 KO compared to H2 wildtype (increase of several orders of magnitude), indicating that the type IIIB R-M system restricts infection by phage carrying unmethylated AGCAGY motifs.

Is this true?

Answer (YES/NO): YES